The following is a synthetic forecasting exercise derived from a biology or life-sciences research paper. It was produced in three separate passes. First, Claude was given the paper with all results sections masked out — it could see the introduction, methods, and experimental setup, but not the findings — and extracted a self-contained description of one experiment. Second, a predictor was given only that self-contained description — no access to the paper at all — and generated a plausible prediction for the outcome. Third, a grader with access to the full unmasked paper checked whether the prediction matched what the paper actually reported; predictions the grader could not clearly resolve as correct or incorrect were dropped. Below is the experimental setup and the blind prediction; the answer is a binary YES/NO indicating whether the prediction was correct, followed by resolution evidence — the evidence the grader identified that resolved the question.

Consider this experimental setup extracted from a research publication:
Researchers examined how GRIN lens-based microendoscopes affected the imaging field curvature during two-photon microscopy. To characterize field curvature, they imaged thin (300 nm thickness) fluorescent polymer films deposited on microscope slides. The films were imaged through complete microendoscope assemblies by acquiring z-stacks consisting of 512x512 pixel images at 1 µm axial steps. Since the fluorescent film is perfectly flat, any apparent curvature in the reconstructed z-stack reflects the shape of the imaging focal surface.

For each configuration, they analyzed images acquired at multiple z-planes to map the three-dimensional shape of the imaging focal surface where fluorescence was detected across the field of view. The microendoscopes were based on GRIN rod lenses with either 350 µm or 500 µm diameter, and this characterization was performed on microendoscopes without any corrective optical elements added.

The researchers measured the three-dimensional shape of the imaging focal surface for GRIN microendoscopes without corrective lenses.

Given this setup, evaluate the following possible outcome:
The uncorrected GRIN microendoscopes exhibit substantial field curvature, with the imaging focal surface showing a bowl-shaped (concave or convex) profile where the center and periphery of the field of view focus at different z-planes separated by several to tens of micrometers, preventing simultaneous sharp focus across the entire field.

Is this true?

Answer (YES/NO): YES